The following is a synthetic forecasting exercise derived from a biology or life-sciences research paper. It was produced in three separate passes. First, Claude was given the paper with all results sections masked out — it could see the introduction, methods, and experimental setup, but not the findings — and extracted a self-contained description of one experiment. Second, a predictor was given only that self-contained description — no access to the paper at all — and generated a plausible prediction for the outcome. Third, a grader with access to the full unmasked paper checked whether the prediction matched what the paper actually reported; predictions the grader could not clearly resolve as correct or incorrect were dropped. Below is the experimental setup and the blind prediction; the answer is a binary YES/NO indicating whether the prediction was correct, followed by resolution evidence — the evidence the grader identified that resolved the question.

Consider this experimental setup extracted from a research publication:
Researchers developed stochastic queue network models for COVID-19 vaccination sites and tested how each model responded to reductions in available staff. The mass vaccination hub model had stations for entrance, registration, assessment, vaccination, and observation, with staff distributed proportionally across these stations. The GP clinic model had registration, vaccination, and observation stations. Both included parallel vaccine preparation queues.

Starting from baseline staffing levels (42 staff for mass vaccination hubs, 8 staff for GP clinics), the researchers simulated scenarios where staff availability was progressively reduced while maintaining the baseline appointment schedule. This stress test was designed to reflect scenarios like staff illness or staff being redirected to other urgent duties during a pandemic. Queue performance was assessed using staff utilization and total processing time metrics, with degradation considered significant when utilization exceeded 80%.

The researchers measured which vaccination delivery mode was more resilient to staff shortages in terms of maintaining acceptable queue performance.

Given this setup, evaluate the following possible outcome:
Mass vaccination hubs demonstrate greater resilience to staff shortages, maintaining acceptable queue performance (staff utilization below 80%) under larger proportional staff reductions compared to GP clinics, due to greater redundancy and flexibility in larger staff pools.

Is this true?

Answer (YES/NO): YES